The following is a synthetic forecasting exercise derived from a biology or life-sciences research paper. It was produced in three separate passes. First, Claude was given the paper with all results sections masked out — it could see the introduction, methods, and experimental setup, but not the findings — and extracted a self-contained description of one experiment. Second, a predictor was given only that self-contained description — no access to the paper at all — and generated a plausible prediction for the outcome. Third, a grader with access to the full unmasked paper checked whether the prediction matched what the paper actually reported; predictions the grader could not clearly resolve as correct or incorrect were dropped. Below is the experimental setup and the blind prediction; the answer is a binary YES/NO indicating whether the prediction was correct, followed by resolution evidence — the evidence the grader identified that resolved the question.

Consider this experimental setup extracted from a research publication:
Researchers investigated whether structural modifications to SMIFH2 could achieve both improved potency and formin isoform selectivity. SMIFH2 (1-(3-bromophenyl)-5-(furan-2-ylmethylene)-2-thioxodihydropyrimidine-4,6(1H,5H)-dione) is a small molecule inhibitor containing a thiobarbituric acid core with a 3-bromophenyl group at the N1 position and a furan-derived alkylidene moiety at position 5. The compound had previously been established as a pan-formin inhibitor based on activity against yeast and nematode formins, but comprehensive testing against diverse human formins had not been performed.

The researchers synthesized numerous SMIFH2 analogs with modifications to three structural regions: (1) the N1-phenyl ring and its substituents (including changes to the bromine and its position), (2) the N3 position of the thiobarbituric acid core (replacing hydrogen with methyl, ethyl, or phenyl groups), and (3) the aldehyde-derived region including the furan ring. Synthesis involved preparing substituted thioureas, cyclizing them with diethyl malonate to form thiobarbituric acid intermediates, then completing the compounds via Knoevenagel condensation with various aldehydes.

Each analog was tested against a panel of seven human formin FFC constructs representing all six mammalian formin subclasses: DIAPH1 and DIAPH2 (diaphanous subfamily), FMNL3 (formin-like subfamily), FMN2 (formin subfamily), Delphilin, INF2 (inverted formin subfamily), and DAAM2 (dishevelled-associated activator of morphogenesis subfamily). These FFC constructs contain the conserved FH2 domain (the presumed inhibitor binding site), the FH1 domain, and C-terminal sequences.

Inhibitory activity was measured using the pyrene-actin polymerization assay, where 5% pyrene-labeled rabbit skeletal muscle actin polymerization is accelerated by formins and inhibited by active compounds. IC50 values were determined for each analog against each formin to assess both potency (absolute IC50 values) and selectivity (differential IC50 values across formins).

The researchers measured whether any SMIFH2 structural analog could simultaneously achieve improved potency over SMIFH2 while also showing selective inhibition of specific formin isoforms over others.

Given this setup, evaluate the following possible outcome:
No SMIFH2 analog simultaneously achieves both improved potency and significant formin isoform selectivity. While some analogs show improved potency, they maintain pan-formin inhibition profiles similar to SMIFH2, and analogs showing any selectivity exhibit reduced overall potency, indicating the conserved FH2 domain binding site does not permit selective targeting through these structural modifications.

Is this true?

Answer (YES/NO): YES